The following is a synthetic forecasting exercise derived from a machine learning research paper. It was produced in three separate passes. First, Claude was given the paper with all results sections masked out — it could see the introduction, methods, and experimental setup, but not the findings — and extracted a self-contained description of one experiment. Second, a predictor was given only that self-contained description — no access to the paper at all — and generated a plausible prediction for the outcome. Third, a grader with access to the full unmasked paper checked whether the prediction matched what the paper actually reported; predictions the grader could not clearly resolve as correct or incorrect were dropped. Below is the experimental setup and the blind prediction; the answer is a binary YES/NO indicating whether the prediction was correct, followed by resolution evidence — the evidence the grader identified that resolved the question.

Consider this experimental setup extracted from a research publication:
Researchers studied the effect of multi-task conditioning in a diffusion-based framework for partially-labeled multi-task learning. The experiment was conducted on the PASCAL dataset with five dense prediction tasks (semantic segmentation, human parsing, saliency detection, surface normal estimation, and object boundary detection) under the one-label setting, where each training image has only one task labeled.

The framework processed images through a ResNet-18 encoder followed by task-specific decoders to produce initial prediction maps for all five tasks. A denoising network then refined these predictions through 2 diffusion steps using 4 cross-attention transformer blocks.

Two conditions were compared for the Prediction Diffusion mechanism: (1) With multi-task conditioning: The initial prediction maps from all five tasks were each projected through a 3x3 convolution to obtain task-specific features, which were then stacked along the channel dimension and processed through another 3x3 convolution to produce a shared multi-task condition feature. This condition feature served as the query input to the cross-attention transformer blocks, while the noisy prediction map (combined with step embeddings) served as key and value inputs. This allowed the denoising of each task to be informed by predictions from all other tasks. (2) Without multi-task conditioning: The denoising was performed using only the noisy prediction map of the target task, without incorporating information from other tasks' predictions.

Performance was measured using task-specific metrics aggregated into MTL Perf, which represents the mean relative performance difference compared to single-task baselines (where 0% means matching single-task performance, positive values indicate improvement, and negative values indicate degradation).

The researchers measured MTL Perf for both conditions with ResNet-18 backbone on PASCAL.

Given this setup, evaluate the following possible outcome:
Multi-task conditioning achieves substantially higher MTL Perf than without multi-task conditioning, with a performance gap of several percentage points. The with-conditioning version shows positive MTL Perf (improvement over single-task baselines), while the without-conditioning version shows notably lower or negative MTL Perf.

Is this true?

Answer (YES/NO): YES